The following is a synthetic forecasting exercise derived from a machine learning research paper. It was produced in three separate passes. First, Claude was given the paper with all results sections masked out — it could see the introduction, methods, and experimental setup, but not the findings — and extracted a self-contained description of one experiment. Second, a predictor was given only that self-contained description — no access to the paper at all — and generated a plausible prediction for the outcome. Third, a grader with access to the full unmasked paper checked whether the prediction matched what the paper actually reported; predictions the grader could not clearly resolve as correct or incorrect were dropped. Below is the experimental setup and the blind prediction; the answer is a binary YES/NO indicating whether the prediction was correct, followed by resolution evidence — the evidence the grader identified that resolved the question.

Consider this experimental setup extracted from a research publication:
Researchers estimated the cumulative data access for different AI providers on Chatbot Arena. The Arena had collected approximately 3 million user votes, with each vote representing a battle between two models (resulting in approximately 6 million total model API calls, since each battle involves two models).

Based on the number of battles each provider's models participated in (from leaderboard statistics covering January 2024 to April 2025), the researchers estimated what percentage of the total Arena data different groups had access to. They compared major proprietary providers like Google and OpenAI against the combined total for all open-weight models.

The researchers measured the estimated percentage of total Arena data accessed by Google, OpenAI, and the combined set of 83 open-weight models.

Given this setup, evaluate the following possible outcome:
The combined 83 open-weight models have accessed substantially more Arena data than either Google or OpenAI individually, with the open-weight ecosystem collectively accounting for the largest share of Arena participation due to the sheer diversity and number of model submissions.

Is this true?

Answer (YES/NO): NO